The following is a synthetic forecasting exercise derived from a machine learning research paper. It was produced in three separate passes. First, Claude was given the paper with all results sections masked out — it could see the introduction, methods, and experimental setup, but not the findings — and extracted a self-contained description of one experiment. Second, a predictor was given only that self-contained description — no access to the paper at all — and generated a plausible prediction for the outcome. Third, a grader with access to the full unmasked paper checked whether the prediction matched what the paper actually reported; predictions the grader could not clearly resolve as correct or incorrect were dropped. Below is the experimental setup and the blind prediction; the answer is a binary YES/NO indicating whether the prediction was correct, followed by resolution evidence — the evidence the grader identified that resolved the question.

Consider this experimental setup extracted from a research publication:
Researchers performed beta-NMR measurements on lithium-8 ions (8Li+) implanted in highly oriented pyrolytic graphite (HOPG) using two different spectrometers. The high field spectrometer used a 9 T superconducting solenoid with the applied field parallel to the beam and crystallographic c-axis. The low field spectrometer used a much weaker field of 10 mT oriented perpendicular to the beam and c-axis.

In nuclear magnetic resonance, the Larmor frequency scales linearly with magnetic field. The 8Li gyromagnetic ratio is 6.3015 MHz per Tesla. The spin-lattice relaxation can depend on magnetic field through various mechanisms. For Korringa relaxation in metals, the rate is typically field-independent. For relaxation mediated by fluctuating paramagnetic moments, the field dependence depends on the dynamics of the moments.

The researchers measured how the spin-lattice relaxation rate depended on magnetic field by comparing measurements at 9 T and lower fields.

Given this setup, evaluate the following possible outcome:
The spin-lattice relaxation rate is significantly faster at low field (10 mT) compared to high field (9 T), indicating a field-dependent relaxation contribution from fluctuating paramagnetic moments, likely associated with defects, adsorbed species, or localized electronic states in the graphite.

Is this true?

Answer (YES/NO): NO